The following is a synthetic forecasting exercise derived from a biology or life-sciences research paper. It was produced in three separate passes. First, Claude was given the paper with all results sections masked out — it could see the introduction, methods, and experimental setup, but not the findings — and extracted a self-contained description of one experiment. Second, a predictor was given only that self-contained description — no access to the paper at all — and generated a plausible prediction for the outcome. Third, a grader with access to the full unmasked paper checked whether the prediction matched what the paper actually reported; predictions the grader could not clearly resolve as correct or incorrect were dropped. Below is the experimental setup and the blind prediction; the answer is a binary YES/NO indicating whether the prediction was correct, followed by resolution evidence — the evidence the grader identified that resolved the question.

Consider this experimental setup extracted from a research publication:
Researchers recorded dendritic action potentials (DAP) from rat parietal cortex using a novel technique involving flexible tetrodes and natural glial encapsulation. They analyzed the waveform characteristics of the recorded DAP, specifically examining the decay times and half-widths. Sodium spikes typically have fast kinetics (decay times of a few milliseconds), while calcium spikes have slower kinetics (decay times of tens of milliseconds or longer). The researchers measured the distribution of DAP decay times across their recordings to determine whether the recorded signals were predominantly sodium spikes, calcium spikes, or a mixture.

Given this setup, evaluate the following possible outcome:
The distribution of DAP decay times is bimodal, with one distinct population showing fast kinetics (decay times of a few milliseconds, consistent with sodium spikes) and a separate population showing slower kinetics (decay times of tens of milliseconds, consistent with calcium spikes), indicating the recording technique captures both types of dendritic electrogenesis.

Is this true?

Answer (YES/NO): NO